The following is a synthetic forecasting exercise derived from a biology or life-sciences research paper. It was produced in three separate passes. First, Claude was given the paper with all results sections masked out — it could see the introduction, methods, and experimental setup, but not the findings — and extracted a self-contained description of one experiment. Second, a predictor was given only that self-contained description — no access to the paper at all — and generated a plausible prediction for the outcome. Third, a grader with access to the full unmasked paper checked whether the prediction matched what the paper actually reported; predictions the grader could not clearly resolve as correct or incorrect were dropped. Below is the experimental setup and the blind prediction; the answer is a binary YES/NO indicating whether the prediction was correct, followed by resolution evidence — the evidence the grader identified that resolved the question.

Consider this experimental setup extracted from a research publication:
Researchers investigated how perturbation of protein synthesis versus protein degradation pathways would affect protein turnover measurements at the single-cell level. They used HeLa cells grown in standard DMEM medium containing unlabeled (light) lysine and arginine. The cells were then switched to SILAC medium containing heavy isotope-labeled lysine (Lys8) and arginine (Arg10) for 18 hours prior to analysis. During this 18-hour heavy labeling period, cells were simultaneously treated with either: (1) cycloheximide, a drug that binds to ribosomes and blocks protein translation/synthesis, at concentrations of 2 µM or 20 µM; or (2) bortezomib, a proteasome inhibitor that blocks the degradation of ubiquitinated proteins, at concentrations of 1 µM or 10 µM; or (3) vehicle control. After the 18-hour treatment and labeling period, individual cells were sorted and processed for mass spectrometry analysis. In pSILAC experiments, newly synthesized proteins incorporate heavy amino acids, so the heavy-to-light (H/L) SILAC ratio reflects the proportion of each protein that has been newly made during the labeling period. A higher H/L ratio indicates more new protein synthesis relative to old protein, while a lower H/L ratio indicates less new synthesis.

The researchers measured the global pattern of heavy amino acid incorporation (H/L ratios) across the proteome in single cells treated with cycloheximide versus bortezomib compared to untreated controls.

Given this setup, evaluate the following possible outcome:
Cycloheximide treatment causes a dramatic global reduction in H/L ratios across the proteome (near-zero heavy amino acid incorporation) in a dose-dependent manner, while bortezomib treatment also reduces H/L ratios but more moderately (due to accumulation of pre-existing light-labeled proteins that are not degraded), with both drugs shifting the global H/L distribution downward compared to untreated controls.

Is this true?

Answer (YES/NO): NO